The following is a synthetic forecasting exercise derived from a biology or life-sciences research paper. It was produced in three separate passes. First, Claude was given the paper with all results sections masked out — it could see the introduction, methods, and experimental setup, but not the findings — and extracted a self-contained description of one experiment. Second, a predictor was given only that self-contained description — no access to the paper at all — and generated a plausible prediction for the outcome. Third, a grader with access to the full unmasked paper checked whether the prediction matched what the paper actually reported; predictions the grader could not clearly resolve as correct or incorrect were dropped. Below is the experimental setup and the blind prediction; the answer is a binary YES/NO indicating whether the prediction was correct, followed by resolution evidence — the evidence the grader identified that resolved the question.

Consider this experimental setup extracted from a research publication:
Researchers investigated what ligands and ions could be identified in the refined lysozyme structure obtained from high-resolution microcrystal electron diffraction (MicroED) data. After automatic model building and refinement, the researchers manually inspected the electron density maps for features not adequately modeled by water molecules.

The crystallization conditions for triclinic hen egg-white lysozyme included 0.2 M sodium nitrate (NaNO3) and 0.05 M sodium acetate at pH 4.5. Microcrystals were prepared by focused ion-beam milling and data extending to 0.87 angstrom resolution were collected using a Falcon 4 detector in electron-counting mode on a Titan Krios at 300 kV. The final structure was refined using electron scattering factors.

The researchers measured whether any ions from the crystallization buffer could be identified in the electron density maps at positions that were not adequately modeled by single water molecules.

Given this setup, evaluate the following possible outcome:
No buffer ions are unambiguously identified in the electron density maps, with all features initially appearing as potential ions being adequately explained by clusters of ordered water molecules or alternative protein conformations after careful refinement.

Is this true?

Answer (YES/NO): NO